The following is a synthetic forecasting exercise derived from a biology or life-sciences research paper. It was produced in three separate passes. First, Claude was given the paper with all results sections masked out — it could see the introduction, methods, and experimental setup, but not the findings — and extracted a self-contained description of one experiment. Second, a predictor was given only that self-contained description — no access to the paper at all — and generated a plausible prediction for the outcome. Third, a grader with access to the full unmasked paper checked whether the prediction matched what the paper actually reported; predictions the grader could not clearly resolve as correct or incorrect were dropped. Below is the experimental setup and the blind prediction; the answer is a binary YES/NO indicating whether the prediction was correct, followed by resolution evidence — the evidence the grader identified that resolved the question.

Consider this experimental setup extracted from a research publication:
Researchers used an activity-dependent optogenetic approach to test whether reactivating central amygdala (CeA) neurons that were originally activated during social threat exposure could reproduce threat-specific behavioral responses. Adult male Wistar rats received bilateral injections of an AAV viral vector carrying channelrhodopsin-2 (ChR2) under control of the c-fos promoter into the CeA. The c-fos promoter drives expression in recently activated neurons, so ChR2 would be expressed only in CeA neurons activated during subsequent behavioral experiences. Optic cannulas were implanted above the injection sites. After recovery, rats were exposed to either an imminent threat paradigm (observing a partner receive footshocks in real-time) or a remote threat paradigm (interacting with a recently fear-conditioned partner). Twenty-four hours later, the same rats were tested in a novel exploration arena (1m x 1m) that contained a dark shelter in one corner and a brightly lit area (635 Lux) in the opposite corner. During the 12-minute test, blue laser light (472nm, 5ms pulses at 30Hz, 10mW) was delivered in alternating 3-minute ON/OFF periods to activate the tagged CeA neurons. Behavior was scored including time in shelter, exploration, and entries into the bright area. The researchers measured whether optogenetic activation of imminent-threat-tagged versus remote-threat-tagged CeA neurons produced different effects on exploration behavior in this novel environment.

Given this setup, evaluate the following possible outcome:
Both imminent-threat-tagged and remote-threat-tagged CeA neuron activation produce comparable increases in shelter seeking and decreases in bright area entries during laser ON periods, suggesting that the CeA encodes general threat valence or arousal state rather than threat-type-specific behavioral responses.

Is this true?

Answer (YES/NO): NO